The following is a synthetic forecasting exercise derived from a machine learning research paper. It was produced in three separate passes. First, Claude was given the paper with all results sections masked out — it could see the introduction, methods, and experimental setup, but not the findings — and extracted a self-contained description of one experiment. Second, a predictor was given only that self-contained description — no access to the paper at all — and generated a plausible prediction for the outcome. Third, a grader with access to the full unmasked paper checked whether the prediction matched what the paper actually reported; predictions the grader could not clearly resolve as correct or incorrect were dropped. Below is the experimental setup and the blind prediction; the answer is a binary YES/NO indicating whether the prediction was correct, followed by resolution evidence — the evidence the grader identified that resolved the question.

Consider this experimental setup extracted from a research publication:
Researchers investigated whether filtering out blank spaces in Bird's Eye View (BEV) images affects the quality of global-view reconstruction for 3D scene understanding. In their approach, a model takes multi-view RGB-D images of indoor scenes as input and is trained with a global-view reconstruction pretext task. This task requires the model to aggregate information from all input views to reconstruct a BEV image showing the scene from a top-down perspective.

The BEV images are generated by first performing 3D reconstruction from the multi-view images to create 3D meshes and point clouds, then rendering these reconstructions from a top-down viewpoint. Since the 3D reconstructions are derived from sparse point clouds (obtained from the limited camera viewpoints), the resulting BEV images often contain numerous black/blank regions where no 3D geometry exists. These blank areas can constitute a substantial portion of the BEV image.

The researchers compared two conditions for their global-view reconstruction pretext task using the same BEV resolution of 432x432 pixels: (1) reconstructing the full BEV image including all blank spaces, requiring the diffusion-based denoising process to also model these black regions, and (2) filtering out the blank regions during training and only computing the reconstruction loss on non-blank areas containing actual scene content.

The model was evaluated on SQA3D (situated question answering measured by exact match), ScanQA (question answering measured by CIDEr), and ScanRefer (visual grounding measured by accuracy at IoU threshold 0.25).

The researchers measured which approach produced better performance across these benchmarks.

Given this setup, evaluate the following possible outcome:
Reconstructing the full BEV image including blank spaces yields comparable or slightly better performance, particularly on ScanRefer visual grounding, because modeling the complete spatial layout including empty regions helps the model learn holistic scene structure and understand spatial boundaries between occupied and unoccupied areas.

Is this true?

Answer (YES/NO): NO